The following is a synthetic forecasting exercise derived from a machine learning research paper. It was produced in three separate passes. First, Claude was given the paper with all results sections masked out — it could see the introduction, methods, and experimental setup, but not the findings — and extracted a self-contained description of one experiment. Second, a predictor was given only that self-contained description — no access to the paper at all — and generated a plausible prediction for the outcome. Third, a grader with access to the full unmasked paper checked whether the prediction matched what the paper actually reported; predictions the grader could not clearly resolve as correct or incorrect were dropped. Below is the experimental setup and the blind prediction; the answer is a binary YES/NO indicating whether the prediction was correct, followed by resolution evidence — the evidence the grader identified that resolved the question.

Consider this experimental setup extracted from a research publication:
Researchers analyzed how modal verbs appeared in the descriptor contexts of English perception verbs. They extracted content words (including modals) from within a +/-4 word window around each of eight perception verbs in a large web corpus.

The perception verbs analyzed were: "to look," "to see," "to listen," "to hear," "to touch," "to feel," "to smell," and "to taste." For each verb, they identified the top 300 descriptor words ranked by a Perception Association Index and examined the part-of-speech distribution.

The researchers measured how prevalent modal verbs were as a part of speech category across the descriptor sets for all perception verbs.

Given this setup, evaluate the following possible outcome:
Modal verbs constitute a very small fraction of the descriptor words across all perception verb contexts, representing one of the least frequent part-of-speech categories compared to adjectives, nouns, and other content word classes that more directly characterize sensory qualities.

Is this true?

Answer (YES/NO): YES